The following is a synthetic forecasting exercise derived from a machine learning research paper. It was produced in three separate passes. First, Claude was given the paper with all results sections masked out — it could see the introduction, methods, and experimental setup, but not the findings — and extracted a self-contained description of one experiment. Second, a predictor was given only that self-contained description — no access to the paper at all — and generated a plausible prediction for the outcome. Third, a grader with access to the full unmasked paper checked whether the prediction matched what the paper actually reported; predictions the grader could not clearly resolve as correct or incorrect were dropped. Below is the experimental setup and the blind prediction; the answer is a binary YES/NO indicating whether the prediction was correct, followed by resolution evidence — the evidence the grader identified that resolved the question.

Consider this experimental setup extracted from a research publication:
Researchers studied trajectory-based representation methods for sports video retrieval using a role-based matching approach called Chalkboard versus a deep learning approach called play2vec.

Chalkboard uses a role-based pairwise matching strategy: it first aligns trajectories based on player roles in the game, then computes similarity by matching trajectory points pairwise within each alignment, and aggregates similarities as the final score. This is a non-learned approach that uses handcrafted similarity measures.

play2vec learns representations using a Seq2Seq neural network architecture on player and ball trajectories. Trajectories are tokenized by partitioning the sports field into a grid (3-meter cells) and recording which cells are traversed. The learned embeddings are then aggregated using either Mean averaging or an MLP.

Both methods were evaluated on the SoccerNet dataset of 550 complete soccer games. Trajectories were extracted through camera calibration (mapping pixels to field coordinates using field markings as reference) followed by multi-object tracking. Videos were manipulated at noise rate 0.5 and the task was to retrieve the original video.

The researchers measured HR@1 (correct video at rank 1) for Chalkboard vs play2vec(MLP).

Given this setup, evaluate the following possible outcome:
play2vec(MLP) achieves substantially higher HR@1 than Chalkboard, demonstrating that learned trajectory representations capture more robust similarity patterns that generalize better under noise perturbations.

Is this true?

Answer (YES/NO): NO